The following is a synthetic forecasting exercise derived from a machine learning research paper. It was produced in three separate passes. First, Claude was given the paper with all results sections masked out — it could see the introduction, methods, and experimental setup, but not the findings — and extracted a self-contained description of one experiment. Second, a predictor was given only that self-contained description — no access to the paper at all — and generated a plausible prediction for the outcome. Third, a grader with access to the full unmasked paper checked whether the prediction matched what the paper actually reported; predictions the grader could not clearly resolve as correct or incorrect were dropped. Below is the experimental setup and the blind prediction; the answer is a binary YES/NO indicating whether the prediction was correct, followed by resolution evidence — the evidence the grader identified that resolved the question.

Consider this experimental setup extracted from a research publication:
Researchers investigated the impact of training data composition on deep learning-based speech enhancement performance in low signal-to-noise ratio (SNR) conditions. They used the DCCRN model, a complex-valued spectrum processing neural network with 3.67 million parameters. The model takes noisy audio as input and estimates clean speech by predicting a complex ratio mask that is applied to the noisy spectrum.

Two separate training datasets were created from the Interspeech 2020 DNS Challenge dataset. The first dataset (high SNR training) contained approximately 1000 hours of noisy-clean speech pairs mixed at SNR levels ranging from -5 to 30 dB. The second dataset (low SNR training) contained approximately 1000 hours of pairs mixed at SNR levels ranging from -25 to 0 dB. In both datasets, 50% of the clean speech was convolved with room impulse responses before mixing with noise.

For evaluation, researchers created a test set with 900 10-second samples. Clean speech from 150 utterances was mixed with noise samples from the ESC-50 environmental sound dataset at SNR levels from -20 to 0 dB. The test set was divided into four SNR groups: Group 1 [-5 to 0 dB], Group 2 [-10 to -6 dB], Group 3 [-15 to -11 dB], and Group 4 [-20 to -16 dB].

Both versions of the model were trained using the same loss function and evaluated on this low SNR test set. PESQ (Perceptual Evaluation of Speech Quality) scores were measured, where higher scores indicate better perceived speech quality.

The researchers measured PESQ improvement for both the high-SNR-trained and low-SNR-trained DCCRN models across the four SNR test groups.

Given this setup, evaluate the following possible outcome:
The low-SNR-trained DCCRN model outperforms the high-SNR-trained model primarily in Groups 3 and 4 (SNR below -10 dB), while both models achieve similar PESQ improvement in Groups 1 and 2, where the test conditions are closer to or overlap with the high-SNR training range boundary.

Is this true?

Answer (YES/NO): NO